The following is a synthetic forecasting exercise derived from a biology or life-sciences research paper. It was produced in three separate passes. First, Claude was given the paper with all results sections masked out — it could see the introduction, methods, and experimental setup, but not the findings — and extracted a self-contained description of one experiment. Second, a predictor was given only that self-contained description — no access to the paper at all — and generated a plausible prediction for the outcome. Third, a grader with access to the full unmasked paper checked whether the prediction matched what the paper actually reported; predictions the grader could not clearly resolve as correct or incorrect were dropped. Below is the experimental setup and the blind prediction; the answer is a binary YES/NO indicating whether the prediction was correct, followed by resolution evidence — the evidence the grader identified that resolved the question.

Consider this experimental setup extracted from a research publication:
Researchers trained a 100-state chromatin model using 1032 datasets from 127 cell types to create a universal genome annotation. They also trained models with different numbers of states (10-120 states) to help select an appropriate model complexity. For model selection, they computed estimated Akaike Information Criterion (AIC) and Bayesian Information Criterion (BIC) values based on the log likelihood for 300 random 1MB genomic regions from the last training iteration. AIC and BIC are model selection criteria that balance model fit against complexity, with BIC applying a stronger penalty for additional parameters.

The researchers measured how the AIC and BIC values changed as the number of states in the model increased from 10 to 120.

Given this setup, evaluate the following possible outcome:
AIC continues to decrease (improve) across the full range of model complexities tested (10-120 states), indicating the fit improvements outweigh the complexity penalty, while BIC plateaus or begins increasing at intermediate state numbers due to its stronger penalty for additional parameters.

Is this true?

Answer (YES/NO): NO